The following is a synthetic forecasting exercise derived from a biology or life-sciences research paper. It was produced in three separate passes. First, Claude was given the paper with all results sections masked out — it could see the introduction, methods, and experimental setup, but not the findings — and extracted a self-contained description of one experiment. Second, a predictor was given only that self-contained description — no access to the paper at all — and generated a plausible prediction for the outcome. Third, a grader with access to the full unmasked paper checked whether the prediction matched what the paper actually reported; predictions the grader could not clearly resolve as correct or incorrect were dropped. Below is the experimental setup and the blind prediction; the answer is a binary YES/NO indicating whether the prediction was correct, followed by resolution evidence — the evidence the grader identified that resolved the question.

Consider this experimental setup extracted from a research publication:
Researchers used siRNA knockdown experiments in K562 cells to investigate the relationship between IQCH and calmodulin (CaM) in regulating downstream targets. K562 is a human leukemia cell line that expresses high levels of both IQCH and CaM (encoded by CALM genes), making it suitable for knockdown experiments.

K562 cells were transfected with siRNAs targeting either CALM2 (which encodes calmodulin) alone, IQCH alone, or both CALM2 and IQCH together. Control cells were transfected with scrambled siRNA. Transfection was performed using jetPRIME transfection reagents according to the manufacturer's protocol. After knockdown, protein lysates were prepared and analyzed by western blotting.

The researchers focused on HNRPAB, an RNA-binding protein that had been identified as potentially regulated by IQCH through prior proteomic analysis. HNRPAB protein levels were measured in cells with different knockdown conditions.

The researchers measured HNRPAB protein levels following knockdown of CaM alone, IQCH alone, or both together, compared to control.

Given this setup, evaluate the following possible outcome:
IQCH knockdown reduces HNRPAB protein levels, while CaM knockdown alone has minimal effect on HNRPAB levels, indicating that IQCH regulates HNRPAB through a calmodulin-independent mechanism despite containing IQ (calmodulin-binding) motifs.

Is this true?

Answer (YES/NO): NO